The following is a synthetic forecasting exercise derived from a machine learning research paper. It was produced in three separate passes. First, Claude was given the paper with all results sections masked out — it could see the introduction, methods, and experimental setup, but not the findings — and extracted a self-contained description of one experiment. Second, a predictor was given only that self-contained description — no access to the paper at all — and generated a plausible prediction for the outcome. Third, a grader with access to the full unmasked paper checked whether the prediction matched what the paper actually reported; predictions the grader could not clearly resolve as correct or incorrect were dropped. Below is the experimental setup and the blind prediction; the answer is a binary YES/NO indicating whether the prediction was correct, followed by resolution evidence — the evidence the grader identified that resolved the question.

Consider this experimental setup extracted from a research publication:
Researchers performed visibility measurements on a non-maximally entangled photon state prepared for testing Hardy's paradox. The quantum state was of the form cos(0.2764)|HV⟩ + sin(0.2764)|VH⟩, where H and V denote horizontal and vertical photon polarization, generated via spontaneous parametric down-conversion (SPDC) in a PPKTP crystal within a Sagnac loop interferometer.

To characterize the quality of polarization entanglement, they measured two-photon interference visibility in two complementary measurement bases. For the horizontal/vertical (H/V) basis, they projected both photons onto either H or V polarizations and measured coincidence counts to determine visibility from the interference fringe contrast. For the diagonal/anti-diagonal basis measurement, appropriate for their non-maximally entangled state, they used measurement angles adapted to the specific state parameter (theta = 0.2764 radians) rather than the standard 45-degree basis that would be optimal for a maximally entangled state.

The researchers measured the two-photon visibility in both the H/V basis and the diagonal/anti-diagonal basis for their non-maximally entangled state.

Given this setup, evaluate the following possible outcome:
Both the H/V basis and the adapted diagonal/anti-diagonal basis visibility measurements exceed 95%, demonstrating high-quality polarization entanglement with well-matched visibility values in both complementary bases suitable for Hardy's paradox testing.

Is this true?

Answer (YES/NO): YES